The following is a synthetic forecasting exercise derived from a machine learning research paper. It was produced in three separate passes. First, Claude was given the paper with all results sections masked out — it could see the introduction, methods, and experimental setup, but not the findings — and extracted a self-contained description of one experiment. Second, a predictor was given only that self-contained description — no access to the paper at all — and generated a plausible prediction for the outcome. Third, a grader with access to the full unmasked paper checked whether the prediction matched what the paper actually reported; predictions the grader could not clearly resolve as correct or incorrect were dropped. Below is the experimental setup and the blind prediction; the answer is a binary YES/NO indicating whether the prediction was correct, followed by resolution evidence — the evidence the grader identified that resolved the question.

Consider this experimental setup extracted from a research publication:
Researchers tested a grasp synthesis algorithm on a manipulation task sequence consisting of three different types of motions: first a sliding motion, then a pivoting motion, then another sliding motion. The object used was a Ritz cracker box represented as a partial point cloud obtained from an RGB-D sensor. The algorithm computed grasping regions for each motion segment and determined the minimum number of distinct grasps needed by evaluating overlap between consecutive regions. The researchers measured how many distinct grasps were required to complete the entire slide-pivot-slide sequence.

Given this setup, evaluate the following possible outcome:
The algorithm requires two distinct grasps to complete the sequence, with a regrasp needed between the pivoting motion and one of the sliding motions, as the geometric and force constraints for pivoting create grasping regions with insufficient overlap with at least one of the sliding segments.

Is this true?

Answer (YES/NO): YES